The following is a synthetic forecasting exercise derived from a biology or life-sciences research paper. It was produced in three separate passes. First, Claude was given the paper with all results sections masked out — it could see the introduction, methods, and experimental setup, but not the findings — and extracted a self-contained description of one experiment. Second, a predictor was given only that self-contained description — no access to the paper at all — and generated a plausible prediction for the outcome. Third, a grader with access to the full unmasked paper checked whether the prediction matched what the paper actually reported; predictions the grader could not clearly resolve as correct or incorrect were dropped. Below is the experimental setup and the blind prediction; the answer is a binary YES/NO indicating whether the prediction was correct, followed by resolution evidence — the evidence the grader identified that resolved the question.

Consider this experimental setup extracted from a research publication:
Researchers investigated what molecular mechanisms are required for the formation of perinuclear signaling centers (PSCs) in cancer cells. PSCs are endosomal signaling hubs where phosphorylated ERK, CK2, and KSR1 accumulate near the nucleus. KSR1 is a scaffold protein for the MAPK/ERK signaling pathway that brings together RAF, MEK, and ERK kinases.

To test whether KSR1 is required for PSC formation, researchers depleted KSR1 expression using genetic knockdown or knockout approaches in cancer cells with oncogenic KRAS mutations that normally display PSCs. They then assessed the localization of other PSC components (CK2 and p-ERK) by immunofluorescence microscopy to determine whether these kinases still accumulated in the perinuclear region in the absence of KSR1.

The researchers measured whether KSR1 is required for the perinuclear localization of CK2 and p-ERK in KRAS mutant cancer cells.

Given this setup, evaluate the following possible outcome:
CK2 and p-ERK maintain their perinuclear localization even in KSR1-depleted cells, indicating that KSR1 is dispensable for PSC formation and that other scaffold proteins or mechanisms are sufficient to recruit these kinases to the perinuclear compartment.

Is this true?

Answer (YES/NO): NO